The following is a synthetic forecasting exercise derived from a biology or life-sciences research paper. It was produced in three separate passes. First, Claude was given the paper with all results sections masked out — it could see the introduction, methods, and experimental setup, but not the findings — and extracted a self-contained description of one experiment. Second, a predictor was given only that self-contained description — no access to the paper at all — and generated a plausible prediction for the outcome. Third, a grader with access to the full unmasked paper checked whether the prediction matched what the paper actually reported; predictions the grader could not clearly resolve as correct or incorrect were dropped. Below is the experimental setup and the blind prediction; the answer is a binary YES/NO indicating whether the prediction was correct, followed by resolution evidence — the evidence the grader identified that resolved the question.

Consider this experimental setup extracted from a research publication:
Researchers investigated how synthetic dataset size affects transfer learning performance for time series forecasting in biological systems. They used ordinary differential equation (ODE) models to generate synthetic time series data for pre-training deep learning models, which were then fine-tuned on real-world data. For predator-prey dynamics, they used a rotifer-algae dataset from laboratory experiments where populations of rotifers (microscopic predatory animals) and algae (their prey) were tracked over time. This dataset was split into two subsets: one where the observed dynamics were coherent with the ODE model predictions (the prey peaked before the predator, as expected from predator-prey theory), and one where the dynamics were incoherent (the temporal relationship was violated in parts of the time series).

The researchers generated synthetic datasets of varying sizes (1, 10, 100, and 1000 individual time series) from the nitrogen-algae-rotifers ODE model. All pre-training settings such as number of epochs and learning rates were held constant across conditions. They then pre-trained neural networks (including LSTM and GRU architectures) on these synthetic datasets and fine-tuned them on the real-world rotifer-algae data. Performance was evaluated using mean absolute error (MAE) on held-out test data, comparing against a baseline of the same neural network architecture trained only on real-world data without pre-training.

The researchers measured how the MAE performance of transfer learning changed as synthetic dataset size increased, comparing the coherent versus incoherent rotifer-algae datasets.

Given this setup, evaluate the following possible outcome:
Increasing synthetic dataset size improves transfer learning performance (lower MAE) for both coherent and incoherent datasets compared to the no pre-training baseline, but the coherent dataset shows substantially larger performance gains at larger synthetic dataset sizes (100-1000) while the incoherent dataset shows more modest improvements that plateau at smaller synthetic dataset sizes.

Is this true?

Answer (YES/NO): NO